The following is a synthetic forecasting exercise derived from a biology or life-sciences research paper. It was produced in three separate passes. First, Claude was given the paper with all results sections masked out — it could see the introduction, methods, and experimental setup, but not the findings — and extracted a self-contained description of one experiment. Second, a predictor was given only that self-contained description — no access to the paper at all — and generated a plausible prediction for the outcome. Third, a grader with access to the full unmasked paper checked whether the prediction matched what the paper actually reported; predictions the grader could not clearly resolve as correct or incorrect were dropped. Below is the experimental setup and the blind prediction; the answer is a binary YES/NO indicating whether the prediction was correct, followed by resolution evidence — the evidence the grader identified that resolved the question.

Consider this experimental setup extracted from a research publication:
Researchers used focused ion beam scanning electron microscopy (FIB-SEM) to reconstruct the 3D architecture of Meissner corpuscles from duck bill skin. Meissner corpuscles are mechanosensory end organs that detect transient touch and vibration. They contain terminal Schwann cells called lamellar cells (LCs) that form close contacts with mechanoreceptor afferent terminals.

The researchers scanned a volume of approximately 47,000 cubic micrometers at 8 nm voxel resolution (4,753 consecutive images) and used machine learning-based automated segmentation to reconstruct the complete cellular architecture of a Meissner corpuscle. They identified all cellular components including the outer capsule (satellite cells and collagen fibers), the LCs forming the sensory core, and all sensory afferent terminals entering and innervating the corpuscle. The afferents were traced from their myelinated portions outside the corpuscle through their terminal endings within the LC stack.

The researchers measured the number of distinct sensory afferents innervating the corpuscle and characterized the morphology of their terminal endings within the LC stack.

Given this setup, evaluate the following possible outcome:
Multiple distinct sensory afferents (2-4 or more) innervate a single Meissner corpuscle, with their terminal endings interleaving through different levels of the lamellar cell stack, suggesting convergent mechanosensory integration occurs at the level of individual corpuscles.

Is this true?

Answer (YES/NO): NO